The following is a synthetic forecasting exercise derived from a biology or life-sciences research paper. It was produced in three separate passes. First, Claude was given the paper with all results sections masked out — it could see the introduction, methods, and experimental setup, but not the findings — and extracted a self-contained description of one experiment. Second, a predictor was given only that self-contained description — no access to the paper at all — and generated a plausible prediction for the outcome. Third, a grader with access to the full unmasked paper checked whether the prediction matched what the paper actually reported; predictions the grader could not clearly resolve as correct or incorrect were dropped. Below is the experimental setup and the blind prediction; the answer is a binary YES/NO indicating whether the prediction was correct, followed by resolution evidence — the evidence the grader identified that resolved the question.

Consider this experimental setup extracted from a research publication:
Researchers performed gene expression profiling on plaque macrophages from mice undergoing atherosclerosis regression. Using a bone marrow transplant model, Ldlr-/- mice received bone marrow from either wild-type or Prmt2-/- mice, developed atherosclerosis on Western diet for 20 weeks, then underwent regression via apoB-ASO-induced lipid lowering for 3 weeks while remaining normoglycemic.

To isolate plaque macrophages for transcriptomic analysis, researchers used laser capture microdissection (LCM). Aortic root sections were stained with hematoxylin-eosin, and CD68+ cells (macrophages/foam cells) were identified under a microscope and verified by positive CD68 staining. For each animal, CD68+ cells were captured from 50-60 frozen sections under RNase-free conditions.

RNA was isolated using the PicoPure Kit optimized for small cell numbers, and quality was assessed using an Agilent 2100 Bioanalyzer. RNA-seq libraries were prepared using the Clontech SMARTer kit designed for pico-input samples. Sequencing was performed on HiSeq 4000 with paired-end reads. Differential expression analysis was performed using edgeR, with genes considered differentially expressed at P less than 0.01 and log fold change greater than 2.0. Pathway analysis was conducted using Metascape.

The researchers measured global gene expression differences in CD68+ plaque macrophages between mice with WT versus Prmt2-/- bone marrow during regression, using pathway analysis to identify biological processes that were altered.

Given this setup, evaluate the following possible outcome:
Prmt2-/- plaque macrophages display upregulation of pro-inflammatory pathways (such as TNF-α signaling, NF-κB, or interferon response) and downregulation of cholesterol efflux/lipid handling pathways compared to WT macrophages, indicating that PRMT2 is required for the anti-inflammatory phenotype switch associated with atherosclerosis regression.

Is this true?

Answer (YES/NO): NO